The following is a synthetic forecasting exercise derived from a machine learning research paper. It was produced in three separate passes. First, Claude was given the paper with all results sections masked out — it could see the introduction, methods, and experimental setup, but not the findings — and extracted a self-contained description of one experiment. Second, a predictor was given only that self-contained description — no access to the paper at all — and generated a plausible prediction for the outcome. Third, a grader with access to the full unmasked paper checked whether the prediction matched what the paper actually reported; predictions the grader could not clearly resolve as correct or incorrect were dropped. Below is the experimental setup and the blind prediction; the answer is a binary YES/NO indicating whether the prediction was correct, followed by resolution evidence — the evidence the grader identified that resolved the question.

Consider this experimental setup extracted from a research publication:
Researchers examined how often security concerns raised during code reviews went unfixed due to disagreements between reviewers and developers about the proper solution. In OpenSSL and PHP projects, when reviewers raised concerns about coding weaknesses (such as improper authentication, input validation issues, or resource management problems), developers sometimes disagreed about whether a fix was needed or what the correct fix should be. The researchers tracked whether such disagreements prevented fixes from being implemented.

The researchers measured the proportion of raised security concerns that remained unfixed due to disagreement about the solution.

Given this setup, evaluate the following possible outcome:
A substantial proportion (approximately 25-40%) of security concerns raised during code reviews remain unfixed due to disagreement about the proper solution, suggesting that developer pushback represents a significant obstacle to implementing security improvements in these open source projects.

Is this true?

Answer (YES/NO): NO